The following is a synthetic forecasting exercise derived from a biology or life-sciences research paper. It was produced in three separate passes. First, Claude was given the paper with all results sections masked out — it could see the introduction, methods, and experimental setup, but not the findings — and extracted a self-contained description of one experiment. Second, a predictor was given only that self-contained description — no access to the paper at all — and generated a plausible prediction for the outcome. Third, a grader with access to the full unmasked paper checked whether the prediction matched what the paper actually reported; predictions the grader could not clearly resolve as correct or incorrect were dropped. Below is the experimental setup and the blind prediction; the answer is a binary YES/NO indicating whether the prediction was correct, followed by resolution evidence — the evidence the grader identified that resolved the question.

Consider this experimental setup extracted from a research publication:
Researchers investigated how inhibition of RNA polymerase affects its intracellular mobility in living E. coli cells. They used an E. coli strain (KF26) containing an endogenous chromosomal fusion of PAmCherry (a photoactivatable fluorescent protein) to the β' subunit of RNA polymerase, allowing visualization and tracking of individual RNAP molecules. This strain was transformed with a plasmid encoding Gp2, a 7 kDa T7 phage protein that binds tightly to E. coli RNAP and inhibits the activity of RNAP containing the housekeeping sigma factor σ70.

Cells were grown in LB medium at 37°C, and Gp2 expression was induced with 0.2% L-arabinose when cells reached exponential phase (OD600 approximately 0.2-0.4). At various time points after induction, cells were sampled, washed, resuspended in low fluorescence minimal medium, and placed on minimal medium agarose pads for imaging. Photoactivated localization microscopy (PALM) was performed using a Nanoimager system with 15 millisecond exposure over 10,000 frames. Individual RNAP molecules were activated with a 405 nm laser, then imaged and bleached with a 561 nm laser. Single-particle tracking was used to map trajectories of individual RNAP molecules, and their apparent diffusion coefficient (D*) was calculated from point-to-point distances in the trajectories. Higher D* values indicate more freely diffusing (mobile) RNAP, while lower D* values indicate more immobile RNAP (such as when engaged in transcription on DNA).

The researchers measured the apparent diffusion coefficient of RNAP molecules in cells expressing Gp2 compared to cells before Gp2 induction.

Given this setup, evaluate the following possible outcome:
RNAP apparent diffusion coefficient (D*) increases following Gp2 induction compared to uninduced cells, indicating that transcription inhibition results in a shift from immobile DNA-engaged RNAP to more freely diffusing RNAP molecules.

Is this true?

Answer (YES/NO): YES